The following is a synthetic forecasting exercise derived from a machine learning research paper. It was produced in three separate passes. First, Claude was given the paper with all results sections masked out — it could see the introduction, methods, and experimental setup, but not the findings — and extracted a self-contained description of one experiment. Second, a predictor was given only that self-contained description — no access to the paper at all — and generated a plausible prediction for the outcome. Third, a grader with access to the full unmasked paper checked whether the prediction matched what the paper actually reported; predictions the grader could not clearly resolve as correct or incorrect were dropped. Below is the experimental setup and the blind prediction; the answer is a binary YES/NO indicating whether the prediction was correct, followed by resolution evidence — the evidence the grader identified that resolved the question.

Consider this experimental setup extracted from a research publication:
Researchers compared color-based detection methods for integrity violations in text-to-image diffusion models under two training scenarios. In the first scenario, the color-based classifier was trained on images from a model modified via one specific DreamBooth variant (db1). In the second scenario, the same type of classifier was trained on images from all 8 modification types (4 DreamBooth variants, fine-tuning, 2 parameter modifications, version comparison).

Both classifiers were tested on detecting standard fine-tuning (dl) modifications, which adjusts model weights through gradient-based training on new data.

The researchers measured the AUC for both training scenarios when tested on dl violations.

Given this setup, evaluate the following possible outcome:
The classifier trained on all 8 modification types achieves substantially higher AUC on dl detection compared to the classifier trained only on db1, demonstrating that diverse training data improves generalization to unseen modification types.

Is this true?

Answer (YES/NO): YES